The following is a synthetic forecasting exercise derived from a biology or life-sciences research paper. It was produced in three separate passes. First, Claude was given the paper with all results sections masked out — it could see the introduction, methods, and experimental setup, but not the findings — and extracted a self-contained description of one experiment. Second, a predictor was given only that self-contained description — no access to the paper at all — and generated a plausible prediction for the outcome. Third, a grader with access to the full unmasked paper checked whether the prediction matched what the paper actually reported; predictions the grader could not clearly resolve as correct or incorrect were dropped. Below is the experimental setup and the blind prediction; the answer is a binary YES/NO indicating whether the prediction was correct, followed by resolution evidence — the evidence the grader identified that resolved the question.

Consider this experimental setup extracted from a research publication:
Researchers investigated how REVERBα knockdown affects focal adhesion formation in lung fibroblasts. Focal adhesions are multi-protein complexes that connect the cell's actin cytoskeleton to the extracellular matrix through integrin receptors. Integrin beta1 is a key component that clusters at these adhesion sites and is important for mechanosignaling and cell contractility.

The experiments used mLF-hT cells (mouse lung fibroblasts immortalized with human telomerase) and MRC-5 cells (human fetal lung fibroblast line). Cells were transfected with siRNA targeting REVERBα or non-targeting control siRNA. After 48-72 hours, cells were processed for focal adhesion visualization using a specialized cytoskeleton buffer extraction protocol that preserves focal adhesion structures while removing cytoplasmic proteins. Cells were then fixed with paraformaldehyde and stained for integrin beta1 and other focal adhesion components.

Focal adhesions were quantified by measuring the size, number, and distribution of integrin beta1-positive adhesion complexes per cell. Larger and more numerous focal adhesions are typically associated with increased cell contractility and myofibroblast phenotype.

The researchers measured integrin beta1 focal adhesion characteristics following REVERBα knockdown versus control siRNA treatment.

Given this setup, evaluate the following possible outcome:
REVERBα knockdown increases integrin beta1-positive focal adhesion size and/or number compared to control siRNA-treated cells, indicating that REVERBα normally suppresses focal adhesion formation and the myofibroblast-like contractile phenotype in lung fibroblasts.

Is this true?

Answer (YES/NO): YES